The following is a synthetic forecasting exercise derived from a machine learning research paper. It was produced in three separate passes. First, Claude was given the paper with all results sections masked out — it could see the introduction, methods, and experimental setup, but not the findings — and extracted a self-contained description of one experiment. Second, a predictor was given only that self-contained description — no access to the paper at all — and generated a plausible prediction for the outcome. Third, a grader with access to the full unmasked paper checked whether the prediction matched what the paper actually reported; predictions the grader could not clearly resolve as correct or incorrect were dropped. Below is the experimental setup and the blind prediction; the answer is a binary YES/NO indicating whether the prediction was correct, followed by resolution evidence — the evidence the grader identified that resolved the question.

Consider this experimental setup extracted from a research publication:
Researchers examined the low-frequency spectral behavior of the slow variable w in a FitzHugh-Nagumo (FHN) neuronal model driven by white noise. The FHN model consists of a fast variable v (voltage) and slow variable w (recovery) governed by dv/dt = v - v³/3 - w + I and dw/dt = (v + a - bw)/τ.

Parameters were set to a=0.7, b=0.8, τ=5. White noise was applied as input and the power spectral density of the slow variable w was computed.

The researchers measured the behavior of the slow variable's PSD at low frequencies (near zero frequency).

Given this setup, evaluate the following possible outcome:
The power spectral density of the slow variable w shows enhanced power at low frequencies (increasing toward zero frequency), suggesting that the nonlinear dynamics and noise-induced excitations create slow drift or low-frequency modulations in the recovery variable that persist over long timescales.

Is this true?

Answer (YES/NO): NO